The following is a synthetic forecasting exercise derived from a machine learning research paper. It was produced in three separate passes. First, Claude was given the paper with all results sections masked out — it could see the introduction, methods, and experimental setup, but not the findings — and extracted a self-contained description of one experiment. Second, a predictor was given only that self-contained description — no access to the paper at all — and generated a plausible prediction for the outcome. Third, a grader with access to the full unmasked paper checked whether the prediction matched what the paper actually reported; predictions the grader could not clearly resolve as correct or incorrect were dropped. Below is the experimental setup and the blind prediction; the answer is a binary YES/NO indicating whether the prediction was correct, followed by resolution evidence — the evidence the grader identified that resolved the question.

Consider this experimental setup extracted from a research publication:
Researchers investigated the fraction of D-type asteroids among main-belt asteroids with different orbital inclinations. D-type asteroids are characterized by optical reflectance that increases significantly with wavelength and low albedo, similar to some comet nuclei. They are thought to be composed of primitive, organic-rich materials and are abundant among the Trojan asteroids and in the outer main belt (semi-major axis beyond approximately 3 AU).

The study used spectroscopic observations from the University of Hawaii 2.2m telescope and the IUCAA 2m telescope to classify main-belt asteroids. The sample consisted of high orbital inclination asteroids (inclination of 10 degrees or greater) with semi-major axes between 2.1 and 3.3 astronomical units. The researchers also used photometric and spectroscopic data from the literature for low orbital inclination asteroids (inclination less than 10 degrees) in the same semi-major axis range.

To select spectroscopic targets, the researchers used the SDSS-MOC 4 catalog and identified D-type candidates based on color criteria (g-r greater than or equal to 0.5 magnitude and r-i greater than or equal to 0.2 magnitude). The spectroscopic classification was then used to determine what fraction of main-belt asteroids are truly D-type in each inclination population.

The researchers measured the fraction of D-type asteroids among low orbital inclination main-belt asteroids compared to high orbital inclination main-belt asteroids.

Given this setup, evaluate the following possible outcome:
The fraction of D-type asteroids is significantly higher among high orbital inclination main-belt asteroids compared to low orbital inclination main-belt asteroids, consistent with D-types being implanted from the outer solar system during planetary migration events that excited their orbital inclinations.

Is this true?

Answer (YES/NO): NO